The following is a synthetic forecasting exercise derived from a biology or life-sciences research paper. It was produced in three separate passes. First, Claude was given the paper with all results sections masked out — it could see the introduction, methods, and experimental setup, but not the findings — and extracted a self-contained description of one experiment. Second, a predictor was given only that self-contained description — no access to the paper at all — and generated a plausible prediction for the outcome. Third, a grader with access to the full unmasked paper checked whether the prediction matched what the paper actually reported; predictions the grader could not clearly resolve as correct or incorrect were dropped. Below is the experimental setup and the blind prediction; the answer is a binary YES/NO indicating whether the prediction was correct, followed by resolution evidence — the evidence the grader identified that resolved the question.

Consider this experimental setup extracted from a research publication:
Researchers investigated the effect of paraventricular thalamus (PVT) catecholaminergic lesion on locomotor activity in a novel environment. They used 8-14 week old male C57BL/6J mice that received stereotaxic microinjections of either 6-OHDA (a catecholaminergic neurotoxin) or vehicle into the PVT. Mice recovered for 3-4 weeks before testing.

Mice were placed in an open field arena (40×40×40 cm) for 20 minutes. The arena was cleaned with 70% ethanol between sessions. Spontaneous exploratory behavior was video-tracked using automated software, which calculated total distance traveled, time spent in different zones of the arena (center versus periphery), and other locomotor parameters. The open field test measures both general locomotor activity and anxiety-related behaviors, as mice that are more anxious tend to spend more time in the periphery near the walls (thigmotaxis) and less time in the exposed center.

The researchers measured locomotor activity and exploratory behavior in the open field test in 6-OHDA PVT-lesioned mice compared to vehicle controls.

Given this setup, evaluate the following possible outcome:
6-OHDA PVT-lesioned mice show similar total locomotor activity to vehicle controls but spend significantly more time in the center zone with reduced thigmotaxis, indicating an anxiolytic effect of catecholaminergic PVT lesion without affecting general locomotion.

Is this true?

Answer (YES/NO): NO